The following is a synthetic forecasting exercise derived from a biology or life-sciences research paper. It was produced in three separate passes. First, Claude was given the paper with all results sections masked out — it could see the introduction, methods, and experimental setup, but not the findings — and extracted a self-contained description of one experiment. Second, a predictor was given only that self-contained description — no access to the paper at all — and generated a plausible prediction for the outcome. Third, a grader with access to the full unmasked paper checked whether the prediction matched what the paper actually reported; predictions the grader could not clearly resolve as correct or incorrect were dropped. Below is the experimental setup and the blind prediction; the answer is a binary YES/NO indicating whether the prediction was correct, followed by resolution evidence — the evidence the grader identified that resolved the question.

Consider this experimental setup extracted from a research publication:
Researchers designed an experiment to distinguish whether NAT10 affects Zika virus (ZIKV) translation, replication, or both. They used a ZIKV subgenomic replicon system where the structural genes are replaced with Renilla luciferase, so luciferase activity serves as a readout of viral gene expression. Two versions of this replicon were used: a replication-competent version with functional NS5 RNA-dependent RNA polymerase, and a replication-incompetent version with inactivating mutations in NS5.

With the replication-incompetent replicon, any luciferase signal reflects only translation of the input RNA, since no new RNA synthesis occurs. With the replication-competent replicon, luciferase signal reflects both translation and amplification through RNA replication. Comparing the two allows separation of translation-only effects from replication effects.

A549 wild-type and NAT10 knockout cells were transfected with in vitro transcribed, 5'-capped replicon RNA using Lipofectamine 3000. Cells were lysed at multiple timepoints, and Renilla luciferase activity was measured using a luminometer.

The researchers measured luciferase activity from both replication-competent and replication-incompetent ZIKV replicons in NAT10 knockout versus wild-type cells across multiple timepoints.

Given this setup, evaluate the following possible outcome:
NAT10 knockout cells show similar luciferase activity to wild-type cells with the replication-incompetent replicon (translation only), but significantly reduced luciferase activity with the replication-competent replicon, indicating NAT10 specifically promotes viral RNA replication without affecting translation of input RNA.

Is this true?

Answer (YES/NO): NO